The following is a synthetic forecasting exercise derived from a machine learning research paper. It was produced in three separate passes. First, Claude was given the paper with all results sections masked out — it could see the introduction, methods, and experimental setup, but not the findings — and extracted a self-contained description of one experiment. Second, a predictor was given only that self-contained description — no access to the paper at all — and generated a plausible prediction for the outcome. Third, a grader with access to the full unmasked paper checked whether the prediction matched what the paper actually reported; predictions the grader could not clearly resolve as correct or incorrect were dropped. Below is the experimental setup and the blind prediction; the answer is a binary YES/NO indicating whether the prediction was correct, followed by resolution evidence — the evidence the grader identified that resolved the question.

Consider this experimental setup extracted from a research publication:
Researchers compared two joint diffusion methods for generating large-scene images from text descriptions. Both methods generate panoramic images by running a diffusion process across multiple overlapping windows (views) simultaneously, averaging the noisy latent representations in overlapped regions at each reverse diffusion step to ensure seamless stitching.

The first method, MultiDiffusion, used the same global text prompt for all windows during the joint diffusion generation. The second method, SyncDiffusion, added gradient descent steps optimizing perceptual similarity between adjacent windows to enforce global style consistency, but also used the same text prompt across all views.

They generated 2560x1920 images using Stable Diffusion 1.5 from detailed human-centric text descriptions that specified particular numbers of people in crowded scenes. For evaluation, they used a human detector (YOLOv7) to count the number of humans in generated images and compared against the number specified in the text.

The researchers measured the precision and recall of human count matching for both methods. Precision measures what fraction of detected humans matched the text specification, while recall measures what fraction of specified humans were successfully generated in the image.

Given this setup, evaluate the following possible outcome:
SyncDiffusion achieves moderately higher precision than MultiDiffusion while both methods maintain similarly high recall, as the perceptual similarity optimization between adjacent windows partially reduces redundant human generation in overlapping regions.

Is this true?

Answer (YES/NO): NO